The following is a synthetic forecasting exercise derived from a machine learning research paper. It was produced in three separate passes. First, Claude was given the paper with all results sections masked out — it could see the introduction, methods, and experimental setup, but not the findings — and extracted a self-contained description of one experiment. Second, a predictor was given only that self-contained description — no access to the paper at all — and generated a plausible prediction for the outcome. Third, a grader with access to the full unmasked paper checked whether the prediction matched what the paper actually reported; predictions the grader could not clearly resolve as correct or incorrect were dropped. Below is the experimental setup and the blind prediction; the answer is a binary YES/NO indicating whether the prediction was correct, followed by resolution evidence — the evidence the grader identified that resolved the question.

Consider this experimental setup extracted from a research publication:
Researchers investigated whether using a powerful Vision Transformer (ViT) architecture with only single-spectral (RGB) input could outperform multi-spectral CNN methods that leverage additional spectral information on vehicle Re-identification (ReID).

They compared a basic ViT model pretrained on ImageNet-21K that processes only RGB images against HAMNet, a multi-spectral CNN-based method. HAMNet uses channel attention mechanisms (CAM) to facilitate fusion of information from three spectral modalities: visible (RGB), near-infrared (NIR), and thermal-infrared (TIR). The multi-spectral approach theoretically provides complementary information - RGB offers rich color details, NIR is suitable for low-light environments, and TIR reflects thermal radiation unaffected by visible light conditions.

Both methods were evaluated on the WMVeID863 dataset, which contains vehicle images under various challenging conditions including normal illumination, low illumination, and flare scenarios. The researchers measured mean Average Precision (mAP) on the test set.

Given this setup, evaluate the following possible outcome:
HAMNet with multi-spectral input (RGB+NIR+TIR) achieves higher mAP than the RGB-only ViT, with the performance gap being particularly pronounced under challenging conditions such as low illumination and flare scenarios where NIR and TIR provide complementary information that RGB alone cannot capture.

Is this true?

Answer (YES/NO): NO